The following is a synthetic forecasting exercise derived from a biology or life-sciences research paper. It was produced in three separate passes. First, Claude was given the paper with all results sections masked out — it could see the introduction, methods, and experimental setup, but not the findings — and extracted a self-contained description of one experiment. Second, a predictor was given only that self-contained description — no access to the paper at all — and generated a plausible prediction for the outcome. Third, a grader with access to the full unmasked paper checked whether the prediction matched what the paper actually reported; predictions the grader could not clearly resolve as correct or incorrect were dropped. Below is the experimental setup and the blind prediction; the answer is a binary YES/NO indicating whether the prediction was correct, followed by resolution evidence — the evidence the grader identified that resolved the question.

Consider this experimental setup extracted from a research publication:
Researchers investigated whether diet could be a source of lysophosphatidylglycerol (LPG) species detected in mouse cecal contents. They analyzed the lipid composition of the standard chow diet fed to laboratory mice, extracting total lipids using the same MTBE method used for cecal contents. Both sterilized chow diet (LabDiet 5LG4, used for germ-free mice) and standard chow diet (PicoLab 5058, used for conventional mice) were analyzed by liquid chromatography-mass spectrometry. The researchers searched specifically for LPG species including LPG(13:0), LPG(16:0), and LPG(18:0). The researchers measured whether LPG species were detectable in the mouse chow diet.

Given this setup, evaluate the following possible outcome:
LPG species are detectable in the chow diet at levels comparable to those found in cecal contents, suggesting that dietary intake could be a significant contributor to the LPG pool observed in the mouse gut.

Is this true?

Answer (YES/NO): NO